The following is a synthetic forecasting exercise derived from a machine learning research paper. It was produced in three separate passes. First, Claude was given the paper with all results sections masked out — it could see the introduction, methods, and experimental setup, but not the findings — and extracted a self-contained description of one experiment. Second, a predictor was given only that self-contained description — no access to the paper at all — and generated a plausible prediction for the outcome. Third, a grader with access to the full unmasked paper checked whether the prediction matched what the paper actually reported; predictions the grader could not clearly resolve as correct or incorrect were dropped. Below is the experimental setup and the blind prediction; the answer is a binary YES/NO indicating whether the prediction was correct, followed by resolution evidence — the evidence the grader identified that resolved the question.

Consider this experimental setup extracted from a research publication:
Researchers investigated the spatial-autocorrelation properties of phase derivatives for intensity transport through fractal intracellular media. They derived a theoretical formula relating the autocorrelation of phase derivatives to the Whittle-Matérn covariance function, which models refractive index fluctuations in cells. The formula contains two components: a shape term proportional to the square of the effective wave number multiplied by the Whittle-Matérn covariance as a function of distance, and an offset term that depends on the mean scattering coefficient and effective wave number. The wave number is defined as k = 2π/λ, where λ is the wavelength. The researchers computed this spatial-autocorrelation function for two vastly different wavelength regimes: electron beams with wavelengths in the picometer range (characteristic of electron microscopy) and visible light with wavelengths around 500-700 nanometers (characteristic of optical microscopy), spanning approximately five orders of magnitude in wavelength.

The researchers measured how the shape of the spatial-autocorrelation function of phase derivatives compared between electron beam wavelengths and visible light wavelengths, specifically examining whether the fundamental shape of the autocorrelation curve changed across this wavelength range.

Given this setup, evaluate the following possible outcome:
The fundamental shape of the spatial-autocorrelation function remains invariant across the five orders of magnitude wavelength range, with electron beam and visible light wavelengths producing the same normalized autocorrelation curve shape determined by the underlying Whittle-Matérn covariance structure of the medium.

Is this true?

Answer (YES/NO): YES